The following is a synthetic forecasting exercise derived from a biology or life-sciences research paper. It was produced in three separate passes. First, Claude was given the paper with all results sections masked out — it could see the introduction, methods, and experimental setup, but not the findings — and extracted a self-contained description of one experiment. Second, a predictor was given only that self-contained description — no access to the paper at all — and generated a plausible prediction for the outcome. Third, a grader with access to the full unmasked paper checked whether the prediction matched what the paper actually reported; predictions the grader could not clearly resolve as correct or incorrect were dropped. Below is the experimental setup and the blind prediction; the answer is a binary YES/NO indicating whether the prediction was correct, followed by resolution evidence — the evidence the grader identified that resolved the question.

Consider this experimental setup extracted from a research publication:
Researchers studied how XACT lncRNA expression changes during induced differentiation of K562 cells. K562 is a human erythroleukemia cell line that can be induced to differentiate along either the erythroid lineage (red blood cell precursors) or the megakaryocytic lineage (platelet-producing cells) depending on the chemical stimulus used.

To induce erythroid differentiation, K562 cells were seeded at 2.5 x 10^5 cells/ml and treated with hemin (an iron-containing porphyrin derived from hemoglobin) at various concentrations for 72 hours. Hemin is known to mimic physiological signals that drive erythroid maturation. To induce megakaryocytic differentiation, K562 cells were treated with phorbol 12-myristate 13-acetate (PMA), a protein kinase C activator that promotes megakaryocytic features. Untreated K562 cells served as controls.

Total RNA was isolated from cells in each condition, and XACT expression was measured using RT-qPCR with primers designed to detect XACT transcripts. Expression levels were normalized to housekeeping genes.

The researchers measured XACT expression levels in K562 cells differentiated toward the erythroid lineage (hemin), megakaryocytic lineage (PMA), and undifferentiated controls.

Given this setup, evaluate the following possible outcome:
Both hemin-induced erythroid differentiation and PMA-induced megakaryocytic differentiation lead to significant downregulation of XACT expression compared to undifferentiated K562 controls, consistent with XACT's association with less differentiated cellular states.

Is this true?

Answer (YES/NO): YES